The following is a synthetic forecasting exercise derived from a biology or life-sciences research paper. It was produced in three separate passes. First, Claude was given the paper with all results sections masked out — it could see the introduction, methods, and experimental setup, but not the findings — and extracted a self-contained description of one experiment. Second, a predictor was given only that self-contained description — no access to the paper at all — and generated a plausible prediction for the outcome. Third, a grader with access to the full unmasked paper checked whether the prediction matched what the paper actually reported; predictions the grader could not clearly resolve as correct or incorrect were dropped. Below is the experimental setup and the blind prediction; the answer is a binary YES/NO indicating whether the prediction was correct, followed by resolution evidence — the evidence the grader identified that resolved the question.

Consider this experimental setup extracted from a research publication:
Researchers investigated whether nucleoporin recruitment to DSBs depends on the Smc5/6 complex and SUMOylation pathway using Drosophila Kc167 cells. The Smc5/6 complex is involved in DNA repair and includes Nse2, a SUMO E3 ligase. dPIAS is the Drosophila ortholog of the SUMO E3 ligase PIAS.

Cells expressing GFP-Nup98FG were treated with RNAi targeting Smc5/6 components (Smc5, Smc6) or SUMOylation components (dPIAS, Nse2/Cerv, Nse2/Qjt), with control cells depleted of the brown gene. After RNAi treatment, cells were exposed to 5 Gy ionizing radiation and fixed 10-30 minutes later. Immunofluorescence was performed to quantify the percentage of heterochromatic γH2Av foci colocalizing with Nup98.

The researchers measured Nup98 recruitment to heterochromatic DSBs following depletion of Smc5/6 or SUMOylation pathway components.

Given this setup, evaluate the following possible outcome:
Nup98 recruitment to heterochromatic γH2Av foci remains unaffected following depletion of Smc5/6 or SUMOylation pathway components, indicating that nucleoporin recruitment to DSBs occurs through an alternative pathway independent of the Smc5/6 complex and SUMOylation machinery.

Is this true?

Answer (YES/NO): NO